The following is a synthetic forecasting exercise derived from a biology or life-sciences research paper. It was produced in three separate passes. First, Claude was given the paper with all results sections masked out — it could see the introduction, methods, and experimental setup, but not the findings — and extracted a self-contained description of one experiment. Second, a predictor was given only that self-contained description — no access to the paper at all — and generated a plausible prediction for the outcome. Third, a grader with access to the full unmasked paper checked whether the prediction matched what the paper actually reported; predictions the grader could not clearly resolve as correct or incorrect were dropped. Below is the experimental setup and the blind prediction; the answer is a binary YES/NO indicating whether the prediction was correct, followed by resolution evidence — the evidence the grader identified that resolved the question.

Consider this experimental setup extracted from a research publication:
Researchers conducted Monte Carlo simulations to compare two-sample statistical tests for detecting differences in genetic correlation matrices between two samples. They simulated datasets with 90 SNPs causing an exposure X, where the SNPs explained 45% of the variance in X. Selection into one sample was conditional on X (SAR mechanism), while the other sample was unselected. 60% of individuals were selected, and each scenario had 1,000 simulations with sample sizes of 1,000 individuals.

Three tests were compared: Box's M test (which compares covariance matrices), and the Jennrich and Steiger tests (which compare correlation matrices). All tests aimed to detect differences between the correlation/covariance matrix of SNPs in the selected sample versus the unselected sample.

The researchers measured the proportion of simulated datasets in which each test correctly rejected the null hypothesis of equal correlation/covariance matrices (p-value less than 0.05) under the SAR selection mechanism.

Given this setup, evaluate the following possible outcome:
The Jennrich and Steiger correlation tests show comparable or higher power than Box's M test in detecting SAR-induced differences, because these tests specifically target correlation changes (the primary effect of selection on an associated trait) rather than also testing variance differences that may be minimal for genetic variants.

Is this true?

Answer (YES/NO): NO